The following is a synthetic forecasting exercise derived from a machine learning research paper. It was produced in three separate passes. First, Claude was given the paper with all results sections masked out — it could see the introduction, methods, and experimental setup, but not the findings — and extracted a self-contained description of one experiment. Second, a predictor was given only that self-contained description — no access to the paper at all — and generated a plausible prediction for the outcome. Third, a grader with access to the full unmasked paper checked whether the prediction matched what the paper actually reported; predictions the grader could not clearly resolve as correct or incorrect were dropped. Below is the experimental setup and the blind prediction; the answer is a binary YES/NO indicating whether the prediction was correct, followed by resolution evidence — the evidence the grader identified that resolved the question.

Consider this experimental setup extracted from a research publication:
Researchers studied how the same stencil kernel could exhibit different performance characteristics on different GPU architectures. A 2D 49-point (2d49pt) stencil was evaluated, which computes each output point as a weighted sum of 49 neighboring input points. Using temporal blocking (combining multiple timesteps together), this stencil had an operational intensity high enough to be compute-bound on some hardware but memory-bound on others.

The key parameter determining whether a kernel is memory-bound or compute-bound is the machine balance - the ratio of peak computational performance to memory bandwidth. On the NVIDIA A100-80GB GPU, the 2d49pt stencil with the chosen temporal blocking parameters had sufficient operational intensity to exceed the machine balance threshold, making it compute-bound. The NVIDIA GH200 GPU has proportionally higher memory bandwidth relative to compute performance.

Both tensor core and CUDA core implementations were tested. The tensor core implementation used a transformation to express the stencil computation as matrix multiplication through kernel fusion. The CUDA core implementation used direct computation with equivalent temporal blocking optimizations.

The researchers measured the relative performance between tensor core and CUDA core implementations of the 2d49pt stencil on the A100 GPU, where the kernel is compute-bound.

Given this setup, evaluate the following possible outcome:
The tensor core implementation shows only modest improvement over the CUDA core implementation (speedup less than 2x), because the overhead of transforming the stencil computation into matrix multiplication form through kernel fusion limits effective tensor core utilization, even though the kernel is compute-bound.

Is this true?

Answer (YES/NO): NO